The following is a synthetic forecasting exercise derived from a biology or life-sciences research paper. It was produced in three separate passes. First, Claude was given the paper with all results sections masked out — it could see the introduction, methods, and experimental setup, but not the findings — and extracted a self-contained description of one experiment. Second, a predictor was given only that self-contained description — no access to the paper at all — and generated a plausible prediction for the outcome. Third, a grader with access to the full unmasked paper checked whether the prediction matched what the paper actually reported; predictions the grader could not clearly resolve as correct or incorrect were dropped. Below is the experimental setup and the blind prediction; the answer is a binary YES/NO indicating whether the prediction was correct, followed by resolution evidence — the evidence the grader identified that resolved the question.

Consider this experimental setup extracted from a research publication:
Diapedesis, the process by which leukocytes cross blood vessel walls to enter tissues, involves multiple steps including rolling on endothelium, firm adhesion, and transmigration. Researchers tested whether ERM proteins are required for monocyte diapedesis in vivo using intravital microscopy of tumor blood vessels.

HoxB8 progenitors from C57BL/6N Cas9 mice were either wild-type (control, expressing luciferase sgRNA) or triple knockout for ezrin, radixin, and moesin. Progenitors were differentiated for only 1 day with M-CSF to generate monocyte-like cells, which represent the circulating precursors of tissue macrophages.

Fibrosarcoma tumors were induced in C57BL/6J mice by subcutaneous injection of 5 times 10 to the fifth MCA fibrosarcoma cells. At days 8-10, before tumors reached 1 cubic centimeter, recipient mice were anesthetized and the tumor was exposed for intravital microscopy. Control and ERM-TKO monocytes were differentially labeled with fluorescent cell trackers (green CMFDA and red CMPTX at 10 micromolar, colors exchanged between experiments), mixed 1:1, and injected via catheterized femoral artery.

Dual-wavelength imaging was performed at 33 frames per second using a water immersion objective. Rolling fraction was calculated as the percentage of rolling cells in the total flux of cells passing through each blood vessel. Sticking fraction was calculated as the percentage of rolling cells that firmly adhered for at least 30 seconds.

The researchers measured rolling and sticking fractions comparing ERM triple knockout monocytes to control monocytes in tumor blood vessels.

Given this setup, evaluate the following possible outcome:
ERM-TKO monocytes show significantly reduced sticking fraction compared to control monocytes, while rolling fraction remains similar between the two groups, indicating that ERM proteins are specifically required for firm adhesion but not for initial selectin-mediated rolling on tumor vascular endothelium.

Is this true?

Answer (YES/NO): NO